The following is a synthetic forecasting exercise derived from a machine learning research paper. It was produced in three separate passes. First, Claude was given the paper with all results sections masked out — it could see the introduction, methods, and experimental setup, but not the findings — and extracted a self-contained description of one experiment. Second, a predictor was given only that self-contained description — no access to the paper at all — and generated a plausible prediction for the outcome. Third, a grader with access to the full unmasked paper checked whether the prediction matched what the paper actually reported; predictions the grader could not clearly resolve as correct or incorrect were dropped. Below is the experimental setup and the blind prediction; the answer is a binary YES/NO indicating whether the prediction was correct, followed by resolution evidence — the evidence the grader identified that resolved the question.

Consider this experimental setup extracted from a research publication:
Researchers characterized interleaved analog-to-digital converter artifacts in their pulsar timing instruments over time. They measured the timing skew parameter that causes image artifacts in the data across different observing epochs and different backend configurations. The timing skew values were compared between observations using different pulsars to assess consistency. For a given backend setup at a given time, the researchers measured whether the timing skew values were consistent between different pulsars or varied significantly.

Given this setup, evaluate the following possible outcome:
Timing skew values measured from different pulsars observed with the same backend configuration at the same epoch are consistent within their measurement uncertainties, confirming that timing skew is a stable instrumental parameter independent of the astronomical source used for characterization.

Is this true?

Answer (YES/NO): YES